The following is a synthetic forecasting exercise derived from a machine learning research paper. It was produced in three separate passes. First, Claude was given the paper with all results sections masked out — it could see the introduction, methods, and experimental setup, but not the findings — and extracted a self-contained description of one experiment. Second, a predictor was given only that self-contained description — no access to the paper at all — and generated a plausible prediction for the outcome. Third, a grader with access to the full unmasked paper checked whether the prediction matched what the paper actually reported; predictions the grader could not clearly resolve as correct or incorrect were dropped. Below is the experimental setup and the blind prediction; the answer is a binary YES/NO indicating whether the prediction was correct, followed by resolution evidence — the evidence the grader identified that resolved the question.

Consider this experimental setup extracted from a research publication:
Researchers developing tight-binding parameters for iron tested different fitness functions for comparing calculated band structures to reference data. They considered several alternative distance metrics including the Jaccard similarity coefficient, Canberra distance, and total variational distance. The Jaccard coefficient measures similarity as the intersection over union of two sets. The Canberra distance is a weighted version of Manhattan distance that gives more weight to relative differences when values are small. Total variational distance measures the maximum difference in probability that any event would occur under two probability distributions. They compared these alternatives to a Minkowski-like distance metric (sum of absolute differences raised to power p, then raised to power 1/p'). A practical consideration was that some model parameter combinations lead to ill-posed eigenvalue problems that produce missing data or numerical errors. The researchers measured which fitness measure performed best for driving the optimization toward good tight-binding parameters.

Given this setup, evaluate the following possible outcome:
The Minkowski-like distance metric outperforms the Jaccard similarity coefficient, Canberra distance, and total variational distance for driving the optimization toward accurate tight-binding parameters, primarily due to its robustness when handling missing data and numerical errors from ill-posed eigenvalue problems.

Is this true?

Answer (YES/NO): YES